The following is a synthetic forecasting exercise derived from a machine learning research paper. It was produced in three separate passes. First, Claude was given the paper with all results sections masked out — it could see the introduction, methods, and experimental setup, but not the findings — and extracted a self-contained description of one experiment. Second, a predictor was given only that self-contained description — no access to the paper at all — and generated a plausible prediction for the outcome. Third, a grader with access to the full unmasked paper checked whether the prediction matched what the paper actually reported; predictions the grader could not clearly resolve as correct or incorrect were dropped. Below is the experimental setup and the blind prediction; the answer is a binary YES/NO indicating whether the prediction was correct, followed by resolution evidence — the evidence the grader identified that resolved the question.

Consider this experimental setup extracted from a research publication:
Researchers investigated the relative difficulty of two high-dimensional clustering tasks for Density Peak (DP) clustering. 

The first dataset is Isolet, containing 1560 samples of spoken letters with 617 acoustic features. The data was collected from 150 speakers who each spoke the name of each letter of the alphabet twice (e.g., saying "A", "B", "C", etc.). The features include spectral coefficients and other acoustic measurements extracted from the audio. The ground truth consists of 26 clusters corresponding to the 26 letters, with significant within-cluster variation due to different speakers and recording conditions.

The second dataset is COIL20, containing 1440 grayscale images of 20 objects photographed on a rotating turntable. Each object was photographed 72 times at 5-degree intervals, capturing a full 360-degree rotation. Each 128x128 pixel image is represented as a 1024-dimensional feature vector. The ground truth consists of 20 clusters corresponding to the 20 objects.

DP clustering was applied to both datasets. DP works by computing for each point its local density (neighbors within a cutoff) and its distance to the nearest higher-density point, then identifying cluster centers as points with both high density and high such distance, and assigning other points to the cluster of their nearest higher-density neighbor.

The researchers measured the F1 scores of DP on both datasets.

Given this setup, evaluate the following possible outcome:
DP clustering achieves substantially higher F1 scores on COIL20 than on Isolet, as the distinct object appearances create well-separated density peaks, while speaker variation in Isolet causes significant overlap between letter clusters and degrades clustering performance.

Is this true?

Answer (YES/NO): YES